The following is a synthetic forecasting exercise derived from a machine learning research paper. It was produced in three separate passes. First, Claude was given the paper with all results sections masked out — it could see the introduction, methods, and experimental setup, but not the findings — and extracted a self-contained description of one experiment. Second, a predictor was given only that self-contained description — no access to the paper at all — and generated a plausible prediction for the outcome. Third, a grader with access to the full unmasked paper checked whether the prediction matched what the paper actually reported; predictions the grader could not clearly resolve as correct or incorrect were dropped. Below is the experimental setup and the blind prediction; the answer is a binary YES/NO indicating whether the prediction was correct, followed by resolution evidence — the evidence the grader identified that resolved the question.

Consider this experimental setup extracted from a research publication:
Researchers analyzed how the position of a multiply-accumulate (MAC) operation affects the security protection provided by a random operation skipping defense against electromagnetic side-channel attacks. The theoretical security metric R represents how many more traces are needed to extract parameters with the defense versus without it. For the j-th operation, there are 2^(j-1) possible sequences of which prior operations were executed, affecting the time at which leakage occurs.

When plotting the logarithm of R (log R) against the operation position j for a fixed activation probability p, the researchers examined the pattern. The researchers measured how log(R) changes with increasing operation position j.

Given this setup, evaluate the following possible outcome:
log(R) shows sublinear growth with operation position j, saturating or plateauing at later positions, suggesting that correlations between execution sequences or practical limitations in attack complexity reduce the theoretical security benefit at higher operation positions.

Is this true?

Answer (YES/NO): NO